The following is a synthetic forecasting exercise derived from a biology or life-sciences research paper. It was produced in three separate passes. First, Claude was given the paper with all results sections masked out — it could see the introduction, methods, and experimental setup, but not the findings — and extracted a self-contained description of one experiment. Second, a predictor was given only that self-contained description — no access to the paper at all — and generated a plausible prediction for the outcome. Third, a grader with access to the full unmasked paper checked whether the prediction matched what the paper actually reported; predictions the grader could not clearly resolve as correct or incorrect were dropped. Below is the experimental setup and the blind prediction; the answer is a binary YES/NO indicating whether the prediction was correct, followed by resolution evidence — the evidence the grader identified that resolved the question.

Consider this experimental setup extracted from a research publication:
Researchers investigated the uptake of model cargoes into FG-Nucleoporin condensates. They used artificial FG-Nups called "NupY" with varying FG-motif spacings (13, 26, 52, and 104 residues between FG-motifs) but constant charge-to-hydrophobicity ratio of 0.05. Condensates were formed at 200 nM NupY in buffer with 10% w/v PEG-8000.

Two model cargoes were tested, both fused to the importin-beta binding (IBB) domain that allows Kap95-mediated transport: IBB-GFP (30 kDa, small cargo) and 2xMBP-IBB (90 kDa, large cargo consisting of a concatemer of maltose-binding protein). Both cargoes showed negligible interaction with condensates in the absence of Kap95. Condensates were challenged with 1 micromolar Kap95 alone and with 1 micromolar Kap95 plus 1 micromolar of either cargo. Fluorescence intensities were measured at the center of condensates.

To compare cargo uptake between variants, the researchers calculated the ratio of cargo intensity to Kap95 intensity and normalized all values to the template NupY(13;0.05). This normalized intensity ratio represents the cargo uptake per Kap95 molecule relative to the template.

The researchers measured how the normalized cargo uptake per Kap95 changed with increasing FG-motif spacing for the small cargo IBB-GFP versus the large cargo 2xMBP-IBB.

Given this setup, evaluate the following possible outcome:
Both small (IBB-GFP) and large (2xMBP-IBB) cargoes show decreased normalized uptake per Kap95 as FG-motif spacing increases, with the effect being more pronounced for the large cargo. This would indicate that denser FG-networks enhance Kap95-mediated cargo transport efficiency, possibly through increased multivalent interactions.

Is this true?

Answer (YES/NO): NO